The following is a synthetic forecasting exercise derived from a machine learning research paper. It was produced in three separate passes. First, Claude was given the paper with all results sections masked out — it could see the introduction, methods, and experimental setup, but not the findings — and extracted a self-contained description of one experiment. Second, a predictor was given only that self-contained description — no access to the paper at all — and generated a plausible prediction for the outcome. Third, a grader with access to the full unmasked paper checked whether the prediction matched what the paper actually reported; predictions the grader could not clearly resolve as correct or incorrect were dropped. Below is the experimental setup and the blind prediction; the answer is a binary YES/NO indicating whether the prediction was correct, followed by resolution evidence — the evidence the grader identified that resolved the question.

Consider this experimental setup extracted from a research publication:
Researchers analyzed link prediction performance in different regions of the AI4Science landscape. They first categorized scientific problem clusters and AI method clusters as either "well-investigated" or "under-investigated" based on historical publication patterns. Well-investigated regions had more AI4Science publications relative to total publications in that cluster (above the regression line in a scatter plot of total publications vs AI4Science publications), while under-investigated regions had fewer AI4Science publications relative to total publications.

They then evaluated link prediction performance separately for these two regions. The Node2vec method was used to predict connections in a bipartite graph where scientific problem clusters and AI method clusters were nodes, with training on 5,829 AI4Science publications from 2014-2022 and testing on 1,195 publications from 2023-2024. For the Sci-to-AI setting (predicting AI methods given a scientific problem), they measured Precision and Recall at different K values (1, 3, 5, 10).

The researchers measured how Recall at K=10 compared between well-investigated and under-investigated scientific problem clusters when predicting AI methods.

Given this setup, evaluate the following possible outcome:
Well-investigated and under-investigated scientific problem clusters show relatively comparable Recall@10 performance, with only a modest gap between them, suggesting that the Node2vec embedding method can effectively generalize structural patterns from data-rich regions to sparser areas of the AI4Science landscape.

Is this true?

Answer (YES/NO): NO